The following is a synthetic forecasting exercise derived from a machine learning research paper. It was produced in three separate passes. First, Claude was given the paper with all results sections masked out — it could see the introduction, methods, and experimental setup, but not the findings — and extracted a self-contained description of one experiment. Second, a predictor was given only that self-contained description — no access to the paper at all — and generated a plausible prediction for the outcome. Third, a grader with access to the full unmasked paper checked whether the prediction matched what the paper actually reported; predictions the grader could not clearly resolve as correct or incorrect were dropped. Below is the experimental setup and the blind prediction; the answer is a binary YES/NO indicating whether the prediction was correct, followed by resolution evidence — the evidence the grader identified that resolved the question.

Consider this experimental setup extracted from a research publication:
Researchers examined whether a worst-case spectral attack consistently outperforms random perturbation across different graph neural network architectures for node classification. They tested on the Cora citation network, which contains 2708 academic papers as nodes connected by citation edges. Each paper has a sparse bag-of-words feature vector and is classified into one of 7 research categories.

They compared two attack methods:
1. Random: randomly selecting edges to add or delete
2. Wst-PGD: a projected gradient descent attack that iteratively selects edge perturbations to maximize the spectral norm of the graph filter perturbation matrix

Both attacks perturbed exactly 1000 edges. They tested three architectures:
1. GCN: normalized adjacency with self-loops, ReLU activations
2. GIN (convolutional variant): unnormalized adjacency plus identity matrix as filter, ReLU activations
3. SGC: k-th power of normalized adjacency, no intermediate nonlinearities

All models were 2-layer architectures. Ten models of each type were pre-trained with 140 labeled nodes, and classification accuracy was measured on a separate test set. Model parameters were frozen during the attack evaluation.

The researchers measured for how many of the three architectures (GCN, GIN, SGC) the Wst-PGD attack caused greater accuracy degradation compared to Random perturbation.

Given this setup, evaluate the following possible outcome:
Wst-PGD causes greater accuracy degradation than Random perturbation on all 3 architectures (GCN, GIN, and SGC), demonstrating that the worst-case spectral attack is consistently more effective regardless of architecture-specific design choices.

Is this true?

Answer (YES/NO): NO